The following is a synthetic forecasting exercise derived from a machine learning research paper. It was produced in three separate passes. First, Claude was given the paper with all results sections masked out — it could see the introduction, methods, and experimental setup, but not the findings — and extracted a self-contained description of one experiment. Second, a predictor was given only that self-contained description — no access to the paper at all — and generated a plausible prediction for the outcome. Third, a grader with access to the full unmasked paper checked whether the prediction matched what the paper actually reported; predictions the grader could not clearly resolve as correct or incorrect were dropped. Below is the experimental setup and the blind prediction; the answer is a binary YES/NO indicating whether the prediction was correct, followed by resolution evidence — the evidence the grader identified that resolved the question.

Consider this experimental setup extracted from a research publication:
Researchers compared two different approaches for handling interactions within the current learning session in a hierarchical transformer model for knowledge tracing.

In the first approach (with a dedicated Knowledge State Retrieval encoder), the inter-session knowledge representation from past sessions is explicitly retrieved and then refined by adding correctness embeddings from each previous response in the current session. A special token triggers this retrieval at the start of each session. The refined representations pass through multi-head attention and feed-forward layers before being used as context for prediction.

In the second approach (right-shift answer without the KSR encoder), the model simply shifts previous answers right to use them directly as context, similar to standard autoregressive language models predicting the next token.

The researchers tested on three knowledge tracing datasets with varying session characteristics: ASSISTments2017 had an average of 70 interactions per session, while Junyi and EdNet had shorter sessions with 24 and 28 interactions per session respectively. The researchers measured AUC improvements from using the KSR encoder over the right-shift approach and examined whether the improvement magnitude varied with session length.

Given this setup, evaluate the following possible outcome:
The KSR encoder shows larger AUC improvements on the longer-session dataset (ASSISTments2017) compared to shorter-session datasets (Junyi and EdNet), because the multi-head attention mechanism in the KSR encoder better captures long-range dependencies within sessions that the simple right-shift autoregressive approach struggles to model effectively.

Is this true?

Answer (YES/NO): YES